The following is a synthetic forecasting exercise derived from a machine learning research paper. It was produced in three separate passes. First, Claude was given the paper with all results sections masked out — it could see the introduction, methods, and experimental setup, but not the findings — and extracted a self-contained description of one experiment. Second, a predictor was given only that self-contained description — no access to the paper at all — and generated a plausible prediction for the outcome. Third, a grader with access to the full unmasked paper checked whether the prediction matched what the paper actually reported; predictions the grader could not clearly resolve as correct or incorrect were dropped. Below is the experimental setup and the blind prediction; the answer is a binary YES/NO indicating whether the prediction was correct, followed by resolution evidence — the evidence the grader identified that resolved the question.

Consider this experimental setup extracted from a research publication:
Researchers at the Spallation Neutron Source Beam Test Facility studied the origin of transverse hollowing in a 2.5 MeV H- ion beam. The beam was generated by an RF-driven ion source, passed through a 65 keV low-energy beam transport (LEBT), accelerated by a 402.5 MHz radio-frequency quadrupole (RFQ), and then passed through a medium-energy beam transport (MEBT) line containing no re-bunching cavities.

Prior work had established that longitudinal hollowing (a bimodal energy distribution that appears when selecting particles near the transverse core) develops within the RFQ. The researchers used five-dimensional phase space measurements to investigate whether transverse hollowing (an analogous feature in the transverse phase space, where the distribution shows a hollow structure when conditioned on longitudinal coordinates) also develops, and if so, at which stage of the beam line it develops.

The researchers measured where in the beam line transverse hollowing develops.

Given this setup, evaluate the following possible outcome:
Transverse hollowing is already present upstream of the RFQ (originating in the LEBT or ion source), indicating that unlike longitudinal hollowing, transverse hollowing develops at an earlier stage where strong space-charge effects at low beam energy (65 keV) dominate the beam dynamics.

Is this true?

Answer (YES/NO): NO